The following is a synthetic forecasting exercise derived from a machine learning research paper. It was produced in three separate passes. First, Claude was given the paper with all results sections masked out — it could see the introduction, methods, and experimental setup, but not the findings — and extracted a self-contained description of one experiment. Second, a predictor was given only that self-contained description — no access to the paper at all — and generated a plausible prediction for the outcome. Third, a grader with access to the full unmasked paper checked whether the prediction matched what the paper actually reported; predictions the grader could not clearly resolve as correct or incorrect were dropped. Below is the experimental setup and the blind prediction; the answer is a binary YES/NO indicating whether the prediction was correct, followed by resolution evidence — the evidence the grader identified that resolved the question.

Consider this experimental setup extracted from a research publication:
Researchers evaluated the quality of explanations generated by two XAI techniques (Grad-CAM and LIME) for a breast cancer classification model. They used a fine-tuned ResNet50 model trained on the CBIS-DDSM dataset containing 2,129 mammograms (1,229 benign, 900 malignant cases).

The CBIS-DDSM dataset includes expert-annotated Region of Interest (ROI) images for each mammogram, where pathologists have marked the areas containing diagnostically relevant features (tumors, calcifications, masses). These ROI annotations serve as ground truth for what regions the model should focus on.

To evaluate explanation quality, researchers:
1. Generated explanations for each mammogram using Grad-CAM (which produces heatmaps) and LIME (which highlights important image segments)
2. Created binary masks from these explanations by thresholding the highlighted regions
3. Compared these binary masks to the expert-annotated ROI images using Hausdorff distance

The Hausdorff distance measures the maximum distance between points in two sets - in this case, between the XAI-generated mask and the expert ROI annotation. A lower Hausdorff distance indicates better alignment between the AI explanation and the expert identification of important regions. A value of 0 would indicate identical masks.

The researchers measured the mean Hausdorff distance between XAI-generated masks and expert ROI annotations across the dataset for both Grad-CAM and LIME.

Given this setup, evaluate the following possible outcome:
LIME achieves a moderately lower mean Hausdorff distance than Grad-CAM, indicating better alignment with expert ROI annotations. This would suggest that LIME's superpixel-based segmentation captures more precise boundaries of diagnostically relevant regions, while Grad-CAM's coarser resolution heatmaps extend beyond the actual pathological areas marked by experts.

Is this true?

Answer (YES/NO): NO